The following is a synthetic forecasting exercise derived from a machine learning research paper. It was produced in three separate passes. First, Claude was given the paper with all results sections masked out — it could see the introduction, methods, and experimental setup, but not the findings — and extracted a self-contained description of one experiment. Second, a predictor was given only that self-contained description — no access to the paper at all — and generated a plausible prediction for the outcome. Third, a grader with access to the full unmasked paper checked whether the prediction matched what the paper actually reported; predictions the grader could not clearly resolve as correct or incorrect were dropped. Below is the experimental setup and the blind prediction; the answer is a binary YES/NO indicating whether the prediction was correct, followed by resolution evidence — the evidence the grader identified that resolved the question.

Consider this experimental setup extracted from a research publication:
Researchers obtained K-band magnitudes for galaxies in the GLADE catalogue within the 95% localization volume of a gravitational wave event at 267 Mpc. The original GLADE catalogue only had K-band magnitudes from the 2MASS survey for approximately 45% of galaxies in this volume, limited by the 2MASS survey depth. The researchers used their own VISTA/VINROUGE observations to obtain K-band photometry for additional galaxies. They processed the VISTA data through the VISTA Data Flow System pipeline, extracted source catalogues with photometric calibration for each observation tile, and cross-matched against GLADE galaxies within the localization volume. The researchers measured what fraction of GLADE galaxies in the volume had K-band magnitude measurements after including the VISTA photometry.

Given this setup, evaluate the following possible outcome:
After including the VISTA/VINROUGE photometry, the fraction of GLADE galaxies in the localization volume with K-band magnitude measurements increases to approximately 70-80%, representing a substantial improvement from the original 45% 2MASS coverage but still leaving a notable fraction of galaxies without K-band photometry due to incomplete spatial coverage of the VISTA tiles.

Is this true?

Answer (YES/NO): NO